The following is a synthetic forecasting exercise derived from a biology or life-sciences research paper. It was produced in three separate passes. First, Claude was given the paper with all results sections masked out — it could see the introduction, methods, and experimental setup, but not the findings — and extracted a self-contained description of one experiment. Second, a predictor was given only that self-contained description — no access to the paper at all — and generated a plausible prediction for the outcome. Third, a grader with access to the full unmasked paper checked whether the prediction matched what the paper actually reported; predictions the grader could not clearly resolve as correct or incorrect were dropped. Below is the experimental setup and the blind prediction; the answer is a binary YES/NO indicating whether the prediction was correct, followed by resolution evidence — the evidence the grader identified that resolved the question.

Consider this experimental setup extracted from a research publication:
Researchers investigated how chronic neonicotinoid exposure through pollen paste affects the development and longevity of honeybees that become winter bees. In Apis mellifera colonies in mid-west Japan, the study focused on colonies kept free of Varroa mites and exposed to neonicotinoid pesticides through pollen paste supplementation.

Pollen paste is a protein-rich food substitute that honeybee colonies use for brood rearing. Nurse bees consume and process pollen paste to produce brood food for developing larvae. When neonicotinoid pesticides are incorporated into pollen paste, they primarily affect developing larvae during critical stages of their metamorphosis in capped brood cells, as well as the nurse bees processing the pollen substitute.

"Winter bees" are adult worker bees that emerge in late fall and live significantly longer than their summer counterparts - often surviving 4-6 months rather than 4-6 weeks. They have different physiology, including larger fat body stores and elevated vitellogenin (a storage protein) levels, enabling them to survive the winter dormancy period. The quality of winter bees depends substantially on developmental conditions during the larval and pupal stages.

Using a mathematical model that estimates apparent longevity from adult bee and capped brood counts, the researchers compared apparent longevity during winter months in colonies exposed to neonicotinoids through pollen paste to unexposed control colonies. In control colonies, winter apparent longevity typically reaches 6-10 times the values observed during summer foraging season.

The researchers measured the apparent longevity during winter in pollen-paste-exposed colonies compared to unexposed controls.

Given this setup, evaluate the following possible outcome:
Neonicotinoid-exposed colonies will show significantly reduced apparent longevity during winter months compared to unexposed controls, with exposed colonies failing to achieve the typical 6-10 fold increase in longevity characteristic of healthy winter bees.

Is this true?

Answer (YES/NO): YES